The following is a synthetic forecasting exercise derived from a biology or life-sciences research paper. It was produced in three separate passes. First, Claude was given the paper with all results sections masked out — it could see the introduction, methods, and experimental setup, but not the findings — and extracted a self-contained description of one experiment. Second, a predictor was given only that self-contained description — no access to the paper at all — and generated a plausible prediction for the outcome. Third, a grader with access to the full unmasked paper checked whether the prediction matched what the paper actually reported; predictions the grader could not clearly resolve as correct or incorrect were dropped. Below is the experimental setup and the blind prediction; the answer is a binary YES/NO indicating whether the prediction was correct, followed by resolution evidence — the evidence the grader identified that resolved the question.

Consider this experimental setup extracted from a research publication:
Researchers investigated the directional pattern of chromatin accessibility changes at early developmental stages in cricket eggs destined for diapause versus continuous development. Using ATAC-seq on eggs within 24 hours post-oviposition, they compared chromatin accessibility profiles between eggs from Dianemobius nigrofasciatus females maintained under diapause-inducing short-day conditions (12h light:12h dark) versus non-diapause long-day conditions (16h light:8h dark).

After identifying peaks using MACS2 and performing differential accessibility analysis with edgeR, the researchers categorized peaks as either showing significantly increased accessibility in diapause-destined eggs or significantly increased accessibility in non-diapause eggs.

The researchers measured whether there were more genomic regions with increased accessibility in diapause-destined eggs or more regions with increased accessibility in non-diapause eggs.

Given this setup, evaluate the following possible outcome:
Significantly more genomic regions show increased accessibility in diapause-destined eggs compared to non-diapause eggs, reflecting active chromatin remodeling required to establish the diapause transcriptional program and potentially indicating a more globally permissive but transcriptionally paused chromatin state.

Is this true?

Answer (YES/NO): NO